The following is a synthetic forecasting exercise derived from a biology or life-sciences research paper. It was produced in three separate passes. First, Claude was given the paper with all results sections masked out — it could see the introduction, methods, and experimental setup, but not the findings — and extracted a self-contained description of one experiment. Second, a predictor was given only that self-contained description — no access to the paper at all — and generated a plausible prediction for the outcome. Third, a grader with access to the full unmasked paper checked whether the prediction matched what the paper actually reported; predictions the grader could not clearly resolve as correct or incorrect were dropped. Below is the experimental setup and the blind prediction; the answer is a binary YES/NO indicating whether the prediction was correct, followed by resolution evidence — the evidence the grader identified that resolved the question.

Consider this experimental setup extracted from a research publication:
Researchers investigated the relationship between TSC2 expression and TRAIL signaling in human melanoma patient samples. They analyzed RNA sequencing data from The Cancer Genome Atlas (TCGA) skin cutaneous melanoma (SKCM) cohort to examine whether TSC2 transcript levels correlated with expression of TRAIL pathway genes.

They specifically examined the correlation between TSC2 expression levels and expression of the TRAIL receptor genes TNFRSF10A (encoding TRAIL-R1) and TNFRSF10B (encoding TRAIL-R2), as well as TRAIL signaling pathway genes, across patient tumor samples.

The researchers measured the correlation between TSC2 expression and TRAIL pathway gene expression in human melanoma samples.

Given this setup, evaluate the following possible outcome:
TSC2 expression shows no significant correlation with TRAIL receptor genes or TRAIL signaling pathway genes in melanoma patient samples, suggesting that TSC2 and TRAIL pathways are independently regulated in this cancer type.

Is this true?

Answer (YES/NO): NO